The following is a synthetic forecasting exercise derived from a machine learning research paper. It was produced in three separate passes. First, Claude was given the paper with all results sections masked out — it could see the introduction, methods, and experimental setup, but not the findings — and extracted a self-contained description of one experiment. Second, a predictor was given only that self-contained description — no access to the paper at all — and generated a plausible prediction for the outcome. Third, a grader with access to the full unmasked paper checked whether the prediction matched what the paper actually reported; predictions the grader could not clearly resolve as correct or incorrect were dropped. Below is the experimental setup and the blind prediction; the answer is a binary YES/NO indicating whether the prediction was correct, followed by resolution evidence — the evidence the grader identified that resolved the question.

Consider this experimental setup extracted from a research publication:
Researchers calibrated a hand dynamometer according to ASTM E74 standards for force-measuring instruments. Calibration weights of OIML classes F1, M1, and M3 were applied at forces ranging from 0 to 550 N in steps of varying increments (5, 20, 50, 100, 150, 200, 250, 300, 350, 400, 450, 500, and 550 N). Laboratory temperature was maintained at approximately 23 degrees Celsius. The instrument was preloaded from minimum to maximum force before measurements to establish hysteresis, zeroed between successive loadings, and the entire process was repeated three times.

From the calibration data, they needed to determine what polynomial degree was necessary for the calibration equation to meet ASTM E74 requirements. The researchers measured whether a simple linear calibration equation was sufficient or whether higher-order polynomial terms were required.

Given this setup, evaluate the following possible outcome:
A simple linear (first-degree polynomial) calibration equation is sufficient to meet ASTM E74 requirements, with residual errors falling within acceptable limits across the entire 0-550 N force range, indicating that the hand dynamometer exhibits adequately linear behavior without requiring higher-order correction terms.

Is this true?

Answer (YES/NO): NO